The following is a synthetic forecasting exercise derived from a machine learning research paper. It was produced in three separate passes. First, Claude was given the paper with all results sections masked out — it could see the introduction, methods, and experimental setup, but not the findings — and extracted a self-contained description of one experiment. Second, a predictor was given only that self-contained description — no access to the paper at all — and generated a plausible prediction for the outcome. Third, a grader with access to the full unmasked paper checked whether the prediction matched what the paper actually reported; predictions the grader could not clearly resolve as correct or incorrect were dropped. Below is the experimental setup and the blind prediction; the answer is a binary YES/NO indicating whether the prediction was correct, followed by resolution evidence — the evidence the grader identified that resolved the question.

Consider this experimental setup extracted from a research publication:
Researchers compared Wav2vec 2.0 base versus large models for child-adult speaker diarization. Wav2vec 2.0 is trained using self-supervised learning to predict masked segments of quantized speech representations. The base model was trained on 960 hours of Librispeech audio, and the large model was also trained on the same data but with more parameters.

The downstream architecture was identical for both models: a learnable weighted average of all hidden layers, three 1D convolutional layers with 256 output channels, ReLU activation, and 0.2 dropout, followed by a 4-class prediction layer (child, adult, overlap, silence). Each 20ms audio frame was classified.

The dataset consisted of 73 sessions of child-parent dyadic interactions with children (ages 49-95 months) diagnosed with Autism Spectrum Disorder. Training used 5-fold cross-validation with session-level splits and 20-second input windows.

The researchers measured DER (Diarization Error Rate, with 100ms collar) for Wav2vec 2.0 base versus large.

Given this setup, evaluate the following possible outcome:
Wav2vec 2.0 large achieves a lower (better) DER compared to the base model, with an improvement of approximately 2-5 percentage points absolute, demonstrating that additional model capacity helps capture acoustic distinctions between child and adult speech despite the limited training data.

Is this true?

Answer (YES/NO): NO